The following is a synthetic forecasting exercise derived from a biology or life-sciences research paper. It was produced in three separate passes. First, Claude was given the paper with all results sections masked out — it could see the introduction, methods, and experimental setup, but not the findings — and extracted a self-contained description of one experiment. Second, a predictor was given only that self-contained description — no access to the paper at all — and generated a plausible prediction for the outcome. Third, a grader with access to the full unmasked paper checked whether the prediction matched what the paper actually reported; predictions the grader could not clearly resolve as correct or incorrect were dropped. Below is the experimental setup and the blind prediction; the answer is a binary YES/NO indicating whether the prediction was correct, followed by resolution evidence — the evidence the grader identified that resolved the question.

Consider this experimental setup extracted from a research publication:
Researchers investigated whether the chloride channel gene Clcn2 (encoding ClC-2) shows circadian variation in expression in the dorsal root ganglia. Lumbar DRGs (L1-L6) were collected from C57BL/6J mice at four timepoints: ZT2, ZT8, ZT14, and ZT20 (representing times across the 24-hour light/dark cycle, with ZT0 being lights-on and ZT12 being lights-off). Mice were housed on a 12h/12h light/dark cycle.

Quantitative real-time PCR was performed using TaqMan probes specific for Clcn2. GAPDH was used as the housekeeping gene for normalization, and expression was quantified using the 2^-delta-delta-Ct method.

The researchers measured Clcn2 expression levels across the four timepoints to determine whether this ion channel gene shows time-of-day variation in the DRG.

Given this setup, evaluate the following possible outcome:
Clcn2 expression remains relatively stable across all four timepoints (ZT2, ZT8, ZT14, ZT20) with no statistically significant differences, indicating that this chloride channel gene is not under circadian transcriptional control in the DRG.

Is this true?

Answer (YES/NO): NO